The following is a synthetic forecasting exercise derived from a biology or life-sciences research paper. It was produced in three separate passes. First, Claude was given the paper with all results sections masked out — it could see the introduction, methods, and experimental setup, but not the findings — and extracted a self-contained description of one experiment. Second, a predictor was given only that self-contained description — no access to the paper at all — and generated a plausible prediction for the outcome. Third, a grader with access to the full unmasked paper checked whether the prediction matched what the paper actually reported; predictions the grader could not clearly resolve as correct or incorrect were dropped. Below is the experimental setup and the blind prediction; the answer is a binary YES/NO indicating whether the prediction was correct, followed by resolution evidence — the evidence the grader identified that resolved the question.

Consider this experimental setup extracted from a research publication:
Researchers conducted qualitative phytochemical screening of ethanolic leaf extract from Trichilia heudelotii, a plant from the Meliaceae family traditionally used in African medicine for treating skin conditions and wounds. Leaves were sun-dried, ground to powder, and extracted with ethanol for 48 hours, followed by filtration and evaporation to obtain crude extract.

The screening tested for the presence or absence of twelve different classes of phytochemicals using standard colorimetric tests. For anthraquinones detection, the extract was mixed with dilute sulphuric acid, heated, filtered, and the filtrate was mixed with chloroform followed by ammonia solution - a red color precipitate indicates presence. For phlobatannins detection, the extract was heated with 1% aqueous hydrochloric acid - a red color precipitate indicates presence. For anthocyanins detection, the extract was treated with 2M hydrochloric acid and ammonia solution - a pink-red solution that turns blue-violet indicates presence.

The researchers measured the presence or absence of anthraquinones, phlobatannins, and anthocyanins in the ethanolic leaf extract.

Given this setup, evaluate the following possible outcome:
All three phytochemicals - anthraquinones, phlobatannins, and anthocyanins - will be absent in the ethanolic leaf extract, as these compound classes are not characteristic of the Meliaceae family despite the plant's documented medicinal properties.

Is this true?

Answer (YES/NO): YES